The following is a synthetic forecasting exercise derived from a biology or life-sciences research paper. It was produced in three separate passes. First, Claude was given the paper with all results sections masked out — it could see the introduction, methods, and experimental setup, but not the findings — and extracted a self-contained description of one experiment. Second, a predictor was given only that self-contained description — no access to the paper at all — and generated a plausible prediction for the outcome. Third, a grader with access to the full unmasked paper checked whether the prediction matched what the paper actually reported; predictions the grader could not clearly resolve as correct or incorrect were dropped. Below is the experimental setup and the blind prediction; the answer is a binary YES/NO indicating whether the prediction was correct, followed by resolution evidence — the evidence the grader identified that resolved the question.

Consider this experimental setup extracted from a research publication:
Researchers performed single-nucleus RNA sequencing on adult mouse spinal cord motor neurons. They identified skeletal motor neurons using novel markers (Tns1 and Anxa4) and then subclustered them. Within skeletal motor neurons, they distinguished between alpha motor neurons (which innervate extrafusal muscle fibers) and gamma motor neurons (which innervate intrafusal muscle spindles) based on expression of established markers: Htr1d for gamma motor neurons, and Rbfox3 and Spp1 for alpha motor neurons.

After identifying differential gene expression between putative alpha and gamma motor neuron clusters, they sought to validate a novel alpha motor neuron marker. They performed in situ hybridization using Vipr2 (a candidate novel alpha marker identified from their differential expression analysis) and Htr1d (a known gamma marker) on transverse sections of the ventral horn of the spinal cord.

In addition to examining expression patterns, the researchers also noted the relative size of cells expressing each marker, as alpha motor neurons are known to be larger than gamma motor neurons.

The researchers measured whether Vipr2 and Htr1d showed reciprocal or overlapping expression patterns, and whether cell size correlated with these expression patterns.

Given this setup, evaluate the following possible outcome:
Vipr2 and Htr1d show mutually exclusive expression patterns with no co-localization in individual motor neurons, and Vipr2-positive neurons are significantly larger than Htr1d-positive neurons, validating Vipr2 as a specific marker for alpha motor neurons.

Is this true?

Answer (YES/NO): YES